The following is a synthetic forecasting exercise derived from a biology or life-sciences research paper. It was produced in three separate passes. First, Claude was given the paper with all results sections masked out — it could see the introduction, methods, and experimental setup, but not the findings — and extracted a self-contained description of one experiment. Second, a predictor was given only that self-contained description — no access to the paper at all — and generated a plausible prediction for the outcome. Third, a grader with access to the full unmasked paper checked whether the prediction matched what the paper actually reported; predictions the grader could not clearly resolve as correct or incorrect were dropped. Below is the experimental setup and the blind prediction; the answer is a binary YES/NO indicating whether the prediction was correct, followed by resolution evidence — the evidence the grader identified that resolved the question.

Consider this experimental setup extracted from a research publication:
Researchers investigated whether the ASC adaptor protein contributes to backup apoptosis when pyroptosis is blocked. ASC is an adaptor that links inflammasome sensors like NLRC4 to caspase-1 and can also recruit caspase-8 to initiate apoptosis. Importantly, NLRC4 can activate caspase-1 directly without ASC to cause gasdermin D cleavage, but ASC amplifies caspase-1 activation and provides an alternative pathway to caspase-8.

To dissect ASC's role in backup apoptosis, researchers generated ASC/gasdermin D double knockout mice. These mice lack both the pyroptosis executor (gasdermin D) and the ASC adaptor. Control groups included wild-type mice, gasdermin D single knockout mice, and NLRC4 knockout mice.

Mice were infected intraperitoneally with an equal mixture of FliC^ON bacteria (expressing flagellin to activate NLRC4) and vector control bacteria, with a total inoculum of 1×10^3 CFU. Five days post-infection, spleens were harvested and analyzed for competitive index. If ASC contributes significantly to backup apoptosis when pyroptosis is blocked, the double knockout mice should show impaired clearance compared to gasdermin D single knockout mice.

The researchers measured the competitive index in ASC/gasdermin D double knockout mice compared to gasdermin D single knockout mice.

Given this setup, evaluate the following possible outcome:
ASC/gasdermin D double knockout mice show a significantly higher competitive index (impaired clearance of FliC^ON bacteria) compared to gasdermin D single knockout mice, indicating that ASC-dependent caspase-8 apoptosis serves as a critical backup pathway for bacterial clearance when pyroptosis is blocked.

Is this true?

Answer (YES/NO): NO